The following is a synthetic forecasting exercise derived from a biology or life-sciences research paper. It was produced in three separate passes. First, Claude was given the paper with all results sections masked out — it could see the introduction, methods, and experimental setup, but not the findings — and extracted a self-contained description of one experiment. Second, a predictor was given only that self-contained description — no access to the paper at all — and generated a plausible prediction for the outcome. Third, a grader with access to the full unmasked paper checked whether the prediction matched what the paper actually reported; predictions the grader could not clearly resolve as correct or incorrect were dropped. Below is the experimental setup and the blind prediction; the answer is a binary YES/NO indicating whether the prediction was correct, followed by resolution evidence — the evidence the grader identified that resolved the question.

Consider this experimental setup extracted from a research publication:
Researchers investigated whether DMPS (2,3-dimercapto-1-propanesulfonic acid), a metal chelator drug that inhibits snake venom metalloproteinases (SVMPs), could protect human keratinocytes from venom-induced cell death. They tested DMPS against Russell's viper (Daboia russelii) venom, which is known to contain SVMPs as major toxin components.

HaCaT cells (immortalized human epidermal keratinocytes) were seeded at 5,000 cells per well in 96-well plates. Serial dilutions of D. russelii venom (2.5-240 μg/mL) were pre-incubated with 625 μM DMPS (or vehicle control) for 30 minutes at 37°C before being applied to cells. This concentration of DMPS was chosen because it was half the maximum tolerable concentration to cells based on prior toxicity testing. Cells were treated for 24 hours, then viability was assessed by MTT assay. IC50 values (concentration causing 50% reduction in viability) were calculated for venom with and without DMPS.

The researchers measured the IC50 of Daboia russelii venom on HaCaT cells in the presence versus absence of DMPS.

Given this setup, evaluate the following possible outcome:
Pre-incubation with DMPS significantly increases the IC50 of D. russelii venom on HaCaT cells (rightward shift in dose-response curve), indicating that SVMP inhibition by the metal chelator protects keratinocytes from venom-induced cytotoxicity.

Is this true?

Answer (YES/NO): NO